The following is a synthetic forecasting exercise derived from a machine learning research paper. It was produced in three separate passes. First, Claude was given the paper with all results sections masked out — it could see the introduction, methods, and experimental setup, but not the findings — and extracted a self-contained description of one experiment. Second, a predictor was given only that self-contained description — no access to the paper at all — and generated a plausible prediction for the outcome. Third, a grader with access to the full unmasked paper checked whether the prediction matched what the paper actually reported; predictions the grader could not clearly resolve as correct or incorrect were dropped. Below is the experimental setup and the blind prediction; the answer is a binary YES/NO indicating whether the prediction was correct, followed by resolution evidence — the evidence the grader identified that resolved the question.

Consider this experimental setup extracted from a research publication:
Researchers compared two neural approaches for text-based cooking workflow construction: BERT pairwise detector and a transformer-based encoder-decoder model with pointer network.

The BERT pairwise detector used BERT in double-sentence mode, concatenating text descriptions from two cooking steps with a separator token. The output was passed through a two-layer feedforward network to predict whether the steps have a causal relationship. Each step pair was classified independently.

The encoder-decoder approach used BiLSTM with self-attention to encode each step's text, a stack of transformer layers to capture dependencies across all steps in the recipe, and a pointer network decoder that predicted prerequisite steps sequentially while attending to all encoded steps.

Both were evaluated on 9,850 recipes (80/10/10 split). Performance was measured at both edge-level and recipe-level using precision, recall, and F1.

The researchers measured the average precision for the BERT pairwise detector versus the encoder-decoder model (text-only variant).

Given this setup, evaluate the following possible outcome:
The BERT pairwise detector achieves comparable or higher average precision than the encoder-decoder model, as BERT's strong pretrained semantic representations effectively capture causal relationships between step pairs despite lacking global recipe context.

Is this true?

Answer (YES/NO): NO